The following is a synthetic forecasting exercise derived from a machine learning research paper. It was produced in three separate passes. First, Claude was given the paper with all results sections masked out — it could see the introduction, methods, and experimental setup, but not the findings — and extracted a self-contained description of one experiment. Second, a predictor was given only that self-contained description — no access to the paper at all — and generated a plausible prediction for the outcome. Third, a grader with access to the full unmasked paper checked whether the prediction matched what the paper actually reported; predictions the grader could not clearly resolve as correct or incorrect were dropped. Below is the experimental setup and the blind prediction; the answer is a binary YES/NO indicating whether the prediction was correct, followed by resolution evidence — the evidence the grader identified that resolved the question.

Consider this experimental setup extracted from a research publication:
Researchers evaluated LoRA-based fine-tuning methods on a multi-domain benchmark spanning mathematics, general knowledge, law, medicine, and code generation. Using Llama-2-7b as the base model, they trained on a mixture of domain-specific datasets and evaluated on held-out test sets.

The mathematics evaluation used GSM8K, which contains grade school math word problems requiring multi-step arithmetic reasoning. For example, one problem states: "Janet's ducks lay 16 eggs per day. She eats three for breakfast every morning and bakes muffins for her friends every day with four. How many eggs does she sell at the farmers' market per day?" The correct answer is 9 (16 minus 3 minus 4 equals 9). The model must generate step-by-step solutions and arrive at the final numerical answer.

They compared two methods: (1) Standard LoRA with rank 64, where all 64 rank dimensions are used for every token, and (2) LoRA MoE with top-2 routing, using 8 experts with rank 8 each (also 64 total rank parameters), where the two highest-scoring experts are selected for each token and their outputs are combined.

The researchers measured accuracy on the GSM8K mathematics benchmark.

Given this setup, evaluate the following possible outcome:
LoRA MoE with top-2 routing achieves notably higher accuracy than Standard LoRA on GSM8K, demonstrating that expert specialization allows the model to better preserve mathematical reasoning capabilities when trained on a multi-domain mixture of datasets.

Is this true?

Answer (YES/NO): NO